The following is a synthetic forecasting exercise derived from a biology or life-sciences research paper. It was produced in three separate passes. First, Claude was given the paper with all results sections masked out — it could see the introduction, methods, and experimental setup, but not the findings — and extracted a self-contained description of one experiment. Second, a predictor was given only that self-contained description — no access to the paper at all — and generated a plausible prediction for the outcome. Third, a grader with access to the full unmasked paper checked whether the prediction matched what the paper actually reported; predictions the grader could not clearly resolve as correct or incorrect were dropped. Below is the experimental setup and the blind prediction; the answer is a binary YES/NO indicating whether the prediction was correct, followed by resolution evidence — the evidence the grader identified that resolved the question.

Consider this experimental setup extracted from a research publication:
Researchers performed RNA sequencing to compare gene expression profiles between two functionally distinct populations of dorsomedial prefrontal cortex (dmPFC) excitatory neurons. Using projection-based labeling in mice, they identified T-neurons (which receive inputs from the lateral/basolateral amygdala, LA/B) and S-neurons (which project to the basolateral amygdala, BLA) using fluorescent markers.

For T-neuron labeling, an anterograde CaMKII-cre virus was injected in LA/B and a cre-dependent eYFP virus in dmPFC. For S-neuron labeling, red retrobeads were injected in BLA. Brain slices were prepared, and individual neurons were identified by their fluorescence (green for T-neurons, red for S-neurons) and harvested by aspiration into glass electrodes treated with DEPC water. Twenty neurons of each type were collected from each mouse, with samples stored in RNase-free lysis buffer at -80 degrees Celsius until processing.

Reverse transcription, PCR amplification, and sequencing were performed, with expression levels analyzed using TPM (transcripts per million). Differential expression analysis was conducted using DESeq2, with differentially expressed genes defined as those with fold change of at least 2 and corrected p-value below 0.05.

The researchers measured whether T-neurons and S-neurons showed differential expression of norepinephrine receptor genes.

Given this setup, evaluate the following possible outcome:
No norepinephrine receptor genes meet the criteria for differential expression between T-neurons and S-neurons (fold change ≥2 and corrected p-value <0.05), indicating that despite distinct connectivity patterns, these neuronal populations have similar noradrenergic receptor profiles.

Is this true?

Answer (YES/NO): NO